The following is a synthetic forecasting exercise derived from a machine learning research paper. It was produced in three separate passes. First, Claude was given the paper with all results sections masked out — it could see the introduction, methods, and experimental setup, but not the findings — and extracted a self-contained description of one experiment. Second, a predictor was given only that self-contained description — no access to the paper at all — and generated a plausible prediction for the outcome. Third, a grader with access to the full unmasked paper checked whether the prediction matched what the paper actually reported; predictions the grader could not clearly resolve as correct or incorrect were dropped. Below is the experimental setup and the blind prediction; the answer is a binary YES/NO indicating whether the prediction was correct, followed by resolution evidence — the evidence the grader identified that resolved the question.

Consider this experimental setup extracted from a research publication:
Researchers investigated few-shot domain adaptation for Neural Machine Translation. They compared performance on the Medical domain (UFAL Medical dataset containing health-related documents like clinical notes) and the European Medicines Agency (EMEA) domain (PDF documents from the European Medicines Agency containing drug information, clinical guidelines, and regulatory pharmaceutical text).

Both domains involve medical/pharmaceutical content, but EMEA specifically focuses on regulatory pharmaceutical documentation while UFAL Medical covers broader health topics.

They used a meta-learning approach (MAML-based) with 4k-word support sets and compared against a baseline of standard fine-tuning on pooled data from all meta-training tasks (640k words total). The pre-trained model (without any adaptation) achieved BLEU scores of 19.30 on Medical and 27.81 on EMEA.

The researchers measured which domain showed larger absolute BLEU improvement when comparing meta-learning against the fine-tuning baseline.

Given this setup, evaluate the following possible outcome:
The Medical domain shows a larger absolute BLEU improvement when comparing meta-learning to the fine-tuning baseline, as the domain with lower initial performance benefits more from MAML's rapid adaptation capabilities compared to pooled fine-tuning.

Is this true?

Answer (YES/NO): NO